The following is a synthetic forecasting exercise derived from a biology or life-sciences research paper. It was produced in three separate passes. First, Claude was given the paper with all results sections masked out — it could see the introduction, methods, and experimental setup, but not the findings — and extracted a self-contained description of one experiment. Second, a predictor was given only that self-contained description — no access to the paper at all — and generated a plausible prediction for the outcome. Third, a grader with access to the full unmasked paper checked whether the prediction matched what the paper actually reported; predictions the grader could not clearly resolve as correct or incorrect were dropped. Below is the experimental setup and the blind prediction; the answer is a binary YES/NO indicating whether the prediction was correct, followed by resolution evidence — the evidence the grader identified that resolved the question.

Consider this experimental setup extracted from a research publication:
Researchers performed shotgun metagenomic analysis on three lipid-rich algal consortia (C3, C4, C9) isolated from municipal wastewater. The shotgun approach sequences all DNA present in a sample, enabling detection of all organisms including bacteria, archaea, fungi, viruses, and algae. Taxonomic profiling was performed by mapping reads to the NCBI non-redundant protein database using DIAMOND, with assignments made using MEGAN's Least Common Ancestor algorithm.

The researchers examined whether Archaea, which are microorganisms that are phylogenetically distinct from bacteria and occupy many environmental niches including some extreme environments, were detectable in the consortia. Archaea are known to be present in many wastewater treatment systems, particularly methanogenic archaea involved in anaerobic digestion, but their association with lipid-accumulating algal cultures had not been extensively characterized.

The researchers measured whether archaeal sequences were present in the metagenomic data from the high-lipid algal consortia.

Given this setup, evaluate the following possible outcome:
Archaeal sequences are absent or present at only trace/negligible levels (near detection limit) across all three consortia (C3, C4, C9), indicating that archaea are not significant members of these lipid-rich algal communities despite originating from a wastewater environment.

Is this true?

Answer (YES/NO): NO